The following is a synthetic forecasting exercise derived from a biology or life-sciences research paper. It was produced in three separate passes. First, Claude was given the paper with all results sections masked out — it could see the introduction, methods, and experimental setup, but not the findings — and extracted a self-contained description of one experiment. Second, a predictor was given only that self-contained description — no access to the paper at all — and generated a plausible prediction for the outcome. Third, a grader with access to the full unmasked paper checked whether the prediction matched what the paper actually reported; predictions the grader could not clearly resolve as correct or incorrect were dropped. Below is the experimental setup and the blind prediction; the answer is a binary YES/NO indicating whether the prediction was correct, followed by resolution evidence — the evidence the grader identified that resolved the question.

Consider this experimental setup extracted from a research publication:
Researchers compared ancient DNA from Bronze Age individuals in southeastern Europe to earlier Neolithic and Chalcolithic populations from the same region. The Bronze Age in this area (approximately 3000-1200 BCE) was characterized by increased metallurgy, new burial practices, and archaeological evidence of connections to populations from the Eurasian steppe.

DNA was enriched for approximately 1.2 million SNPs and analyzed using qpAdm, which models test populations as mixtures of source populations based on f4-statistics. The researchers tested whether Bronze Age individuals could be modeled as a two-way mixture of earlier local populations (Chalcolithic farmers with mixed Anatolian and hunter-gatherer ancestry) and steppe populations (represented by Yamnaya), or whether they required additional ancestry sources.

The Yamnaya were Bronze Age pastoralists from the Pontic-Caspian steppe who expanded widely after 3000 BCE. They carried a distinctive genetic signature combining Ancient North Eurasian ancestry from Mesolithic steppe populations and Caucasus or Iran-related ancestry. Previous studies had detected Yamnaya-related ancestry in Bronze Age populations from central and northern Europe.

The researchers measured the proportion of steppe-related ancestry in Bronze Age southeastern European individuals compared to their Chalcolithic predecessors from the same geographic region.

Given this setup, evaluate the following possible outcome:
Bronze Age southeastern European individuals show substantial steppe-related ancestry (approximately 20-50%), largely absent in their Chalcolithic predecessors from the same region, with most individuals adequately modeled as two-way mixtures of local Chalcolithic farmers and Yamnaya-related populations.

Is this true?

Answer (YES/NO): YES